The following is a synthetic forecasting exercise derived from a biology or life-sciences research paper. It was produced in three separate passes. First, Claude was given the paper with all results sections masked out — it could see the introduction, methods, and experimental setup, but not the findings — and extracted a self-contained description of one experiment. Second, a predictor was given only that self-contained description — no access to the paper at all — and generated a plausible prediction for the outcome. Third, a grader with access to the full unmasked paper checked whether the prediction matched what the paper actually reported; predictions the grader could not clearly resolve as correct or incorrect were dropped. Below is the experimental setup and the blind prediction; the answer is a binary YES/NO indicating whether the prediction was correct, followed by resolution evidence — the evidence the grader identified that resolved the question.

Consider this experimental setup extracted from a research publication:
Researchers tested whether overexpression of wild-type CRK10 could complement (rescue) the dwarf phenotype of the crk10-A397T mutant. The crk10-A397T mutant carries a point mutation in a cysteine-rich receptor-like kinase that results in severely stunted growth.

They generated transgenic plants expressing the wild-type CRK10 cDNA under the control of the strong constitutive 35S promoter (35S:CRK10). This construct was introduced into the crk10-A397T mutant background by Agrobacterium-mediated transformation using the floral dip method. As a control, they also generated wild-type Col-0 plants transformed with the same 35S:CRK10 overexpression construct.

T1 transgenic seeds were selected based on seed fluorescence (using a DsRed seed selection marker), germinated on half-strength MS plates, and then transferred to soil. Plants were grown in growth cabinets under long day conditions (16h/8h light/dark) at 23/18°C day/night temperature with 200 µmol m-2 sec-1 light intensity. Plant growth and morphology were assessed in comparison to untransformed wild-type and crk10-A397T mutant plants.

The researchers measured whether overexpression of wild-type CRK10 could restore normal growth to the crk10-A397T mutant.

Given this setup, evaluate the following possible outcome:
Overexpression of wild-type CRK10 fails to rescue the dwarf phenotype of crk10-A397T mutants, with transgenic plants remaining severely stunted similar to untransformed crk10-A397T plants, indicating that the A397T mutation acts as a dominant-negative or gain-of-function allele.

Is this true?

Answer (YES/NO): NO